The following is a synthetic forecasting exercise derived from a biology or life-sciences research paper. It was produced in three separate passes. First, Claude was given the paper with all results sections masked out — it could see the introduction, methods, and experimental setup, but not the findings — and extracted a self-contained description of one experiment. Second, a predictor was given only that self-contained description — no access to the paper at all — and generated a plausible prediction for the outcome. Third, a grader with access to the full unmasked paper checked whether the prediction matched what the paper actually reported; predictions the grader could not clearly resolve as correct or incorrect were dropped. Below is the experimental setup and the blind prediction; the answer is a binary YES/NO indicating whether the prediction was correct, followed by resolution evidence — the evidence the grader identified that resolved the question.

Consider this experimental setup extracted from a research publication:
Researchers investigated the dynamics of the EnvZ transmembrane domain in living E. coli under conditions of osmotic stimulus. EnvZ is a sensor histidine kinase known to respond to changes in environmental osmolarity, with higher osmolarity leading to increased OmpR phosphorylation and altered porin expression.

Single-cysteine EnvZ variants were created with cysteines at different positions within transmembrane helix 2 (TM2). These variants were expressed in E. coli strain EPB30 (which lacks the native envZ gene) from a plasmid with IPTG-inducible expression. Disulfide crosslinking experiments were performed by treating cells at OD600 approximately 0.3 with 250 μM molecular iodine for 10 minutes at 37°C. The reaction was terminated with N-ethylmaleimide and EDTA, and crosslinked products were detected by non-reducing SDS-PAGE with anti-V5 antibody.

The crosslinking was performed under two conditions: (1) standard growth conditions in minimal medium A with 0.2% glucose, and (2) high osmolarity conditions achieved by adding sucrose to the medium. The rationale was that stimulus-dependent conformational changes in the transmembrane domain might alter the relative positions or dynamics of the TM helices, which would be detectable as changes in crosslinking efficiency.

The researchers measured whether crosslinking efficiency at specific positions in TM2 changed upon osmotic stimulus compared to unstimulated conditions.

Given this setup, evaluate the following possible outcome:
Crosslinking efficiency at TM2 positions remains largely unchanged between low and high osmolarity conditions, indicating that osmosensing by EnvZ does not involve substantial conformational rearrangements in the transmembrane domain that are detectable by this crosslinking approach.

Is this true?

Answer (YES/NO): NO